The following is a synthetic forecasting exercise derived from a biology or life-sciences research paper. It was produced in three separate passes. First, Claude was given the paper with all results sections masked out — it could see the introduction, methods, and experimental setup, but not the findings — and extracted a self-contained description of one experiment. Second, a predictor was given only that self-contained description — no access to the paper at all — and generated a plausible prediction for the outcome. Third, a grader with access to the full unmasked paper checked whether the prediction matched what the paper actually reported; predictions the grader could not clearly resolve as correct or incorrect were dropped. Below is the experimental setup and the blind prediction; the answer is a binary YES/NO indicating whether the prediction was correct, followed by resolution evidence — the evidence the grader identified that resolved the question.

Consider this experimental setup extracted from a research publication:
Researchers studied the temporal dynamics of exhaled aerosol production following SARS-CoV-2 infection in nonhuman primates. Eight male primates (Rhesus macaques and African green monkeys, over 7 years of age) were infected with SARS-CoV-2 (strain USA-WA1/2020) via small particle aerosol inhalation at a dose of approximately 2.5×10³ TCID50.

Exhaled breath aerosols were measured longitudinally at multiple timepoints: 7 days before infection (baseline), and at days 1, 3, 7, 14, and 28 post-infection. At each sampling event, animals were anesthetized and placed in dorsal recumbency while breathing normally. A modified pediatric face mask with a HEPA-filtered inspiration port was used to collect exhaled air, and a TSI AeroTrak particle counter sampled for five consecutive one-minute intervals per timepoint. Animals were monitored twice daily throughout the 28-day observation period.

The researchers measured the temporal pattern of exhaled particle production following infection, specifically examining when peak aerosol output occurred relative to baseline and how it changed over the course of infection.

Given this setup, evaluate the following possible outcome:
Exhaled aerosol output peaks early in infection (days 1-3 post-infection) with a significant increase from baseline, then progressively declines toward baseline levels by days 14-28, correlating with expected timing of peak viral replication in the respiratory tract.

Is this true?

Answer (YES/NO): NO